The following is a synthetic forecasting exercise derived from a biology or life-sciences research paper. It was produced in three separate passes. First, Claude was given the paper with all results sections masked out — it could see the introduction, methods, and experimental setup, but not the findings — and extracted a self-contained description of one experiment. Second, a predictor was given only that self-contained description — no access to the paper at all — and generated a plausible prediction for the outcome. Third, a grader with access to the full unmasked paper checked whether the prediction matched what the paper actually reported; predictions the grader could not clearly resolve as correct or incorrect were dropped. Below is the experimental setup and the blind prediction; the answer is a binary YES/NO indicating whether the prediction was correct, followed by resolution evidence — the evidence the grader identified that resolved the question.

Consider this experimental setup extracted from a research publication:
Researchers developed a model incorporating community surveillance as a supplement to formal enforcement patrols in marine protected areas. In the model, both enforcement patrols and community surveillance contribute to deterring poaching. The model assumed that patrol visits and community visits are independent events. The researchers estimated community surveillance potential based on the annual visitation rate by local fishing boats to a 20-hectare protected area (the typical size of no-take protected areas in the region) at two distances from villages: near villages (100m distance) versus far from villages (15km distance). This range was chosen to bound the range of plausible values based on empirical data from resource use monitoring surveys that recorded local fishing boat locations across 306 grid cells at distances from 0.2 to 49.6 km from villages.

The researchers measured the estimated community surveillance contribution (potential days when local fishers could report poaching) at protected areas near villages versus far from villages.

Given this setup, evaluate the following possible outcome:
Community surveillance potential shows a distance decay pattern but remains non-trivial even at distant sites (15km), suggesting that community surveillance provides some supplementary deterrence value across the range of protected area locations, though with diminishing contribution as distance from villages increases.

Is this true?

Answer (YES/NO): NO